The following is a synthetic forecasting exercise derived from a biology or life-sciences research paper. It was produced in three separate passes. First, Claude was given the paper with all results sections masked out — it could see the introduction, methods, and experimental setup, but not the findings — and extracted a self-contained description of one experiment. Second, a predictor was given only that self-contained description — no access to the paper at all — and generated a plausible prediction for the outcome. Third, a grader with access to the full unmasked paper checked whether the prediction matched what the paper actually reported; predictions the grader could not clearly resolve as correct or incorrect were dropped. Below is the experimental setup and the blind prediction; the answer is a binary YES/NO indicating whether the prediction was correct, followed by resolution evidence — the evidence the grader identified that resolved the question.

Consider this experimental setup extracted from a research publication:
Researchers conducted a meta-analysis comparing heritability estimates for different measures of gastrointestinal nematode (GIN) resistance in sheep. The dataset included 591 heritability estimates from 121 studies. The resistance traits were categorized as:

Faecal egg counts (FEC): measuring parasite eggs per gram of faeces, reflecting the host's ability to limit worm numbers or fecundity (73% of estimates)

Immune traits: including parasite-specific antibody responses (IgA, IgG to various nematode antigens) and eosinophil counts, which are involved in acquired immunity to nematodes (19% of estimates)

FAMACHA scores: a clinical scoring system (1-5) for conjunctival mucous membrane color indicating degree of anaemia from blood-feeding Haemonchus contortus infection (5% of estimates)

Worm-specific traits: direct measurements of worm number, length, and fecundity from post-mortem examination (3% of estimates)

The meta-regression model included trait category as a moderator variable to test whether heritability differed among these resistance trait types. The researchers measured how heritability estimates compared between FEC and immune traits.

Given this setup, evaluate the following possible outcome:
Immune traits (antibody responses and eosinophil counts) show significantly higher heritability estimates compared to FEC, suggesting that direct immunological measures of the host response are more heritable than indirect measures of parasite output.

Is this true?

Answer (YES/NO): NO